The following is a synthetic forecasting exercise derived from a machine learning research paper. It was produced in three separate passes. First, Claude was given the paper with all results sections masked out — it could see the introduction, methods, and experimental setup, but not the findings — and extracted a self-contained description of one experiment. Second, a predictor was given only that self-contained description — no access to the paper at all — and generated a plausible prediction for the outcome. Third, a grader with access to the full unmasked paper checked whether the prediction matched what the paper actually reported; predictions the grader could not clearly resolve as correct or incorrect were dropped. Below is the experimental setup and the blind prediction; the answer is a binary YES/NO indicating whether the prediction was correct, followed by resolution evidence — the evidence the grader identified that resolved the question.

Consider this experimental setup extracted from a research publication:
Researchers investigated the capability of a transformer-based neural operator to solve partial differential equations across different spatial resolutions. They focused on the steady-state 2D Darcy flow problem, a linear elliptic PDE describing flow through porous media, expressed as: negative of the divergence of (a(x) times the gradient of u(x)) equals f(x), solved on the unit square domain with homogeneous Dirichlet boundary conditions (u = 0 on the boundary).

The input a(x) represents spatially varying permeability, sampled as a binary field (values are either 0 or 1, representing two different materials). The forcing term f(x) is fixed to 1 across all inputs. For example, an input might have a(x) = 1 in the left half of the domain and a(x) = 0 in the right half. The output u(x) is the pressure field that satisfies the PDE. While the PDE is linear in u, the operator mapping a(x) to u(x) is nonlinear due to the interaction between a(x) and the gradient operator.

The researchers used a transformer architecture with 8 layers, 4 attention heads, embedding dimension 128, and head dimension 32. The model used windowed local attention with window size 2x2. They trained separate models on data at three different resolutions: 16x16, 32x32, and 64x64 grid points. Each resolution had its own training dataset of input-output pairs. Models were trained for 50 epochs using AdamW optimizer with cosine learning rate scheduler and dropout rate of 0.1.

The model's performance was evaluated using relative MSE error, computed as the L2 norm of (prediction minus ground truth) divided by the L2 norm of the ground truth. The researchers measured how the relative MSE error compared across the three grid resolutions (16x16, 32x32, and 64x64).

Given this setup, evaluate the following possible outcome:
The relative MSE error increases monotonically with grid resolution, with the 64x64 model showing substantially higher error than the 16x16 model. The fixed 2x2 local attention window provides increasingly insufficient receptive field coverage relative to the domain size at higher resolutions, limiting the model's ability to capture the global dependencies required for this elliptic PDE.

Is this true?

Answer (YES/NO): NO